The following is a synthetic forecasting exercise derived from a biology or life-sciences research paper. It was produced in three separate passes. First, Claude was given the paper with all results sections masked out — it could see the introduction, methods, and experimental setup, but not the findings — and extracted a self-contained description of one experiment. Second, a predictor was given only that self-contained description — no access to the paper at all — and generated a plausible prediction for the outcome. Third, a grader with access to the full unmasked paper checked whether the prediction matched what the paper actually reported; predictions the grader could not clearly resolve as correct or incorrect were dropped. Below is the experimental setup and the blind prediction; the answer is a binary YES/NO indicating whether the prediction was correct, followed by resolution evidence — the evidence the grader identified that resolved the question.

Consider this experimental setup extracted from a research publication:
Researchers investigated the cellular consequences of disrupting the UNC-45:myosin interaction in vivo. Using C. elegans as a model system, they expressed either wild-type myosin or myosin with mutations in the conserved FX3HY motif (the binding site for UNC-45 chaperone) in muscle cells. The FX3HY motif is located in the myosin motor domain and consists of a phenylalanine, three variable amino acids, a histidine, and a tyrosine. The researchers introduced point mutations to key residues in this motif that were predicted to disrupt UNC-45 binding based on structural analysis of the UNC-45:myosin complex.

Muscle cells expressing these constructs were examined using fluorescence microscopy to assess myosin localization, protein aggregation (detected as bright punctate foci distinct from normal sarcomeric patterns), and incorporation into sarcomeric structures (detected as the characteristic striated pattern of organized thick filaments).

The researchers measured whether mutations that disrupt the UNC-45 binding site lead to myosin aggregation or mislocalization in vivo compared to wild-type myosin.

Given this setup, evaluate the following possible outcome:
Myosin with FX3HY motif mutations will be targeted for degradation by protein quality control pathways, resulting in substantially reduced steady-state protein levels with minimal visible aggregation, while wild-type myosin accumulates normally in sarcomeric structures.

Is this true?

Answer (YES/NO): NO